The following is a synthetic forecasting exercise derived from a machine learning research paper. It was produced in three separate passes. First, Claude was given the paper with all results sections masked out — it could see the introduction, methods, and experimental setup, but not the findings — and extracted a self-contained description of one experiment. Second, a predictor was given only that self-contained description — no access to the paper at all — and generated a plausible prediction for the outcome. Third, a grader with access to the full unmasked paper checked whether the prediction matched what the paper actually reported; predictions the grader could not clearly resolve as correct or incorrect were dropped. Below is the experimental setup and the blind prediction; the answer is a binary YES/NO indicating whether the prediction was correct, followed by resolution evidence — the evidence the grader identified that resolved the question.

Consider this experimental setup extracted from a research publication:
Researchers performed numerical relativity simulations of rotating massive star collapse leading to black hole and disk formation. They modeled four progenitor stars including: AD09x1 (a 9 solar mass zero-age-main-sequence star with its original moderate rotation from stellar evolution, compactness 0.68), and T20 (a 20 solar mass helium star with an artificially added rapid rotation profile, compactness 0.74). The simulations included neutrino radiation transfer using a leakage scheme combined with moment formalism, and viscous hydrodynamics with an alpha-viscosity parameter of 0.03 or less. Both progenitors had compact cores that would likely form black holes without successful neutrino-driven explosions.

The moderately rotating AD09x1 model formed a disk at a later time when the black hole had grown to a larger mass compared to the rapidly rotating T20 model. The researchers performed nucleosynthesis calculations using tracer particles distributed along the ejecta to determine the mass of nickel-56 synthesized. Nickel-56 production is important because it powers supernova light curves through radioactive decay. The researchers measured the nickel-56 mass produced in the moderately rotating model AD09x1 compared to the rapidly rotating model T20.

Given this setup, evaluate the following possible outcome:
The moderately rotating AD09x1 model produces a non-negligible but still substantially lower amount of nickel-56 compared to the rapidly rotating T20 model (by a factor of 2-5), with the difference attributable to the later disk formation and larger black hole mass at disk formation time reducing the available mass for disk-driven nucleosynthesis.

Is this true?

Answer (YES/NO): NO